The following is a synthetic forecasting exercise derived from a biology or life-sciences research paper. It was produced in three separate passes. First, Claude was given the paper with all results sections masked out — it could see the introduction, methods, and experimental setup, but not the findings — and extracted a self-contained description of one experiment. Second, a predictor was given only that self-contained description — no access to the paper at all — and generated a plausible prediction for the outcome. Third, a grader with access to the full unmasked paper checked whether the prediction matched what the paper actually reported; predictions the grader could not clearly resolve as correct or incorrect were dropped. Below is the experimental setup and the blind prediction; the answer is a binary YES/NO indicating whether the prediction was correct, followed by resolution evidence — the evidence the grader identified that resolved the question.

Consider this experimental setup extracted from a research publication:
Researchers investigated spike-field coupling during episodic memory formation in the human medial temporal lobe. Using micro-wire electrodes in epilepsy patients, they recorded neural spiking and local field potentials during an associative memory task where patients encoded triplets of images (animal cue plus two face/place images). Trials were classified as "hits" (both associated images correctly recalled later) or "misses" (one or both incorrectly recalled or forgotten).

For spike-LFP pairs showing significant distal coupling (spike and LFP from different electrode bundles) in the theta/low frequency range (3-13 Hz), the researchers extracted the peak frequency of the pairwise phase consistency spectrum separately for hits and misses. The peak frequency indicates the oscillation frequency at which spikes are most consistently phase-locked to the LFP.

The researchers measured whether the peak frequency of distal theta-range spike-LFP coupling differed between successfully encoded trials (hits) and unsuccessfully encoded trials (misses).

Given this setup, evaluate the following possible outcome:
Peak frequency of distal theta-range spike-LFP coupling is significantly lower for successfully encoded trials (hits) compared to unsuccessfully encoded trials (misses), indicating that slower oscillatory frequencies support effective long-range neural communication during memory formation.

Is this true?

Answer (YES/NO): NO